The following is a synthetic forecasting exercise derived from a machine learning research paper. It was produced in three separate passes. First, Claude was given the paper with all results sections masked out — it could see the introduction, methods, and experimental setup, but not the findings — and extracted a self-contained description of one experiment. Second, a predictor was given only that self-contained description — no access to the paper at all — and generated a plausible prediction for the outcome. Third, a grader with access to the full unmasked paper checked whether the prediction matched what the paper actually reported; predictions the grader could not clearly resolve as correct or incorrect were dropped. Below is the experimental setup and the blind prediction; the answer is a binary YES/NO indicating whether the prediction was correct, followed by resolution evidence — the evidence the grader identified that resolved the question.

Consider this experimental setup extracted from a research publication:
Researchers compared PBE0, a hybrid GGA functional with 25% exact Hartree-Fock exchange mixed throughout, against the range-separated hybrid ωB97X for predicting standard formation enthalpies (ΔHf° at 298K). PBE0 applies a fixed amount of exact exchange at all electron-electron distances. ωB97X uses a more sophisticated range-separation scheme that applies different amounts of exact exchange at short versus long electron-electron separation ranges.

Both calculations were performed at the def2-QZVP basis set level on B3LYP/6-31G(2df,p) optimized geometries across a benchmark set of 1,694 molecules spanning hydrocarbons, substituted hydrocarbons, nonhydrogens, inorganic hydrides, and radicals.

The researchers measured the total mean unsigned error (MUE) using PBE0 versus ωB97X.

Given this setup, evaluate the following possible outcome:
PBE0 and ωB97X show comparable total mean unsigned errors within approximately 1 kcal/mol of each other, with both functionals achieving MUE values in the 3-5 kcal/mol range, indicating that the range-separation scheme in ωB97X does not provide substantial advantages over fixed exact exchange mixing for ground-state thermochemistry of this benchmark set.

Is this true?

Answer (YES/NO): NO